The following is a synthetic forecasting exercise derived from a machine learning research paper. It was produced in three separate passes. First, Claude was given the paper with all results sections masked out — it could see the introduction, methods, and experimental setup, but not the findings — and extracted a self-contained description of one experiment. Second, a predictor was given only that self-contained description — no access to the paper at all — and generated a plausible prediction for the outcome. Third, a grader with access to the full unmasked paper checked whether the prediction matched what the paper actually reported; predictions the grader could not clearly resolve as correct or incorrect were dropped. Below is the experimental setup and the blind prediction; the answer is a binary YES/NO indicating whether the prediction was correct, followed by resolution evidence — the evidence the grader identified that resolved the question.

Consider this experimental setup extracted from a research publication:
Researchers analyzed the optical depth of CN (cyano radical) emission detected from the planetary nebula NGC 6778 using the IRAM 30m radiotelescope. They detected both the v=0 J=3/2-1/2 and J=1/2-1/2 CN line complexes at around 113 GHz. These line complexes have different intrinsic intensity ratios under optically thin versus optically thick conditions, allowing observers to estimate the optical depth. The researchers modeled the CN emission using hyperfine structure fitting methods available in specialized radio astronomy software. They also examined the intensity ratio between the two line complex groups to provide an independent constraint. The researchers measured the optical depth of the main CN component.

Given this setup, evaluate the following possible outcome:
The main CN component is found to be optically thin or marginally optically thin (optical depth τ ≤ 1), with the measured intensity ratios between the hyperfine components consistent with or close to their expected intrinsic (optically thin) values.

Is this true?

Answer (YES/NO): YES